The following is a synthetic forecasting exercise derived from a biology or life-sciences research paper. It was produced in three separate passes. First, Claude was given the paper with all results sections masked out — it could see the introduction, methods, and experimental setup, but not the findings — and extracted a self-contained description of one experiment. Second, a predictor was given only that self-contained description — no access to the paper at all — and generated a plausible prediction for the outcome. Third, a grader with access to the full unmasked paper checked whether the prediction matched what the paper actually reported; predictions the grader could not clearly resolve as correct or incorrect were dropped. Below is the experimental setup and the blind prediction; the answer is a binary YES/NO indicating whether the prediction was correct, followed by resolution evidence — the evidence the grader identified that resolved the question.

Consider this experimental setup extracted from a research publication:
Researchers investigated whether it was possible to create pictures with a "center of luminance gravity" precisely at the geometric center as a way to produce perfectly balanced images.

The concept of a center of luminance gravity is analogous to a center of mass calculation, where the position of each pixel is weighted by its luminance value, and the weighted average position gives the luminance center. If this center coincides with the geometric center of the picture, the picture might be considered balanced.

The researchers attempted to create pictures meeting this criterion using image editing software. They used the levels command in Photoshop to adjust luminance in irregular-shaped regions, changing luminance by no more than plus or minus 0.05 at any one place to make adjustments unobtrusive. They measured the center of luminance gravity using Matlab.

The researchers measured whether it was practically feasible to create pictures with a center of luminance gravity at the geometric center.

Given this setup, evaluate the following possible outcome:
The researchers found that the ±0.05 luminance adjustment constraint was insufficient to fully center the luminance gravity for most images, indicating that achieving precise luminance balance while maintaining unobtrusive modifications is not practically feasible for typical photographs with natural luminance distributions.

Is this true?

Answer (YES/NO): NO